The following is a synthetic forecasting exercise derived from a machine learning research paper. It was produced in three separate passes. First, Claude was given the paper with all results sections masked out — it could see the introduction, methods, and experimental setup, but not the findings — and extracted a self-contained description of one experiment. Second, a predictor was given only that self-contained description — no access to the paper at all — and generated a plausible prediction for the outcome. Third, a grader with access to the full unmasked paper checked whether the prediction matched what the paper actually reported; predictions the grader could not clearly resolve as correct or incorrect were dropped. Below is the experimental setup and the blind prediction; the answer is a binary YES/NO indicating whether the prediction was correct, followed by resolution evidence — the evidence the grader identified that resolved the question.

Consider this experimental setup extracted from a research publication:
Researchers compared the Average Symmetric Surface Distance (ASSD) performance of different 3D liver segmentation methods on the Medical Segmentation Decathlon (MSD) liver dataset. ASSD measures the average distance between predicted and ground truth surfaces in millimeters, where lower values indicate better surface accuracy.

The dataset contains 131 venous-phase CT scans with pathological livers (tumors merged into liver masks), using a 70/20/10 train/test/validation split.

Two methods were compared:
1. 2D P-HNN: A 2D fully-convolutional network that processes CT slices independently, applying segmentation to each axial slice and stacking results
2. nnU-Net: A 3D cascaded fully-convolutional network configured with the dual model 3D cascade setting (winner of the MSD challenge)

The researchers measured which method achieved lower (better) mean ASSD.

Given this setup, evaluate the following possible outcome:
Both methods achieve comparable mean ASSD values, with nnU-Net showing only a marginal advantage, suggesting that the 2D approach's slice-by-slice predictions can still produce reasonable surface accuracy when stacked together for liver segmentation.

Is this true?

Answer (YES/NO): NO